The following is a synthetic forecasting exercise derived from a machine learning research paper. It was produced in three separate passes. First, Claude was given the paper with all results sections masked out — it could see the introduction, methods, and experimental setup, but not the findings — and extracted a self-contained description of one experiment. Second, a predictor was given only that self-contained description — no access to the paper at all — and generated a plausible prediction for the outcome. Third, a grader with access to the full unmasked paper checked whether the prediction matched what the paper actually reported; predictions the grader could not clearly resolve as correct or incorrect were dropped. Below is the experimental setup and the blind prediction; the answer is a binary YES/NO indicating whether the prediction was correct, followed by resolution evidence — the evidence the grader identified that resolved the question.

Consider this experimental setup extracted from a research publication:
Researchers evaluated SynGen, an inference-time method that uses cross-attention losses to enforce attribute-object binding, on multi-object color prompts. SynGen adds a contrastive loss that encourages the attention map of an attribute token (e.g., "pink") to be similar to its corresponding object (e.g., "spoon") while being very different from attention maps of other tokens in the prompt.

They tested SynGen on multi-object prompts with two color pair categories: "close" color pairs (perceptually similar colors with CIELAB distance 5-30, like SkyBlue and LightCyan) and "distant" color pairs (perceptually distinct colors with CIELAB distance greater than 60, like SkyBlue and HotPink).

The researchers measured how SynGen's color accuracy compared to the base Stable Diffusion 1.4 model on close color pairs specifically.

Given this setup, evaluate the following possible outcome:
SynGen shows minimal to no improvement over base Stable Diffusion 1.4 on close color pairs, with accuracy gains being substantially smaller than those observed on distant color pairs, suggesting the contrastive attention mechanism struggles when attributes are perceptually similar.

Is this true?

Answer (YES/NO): NO